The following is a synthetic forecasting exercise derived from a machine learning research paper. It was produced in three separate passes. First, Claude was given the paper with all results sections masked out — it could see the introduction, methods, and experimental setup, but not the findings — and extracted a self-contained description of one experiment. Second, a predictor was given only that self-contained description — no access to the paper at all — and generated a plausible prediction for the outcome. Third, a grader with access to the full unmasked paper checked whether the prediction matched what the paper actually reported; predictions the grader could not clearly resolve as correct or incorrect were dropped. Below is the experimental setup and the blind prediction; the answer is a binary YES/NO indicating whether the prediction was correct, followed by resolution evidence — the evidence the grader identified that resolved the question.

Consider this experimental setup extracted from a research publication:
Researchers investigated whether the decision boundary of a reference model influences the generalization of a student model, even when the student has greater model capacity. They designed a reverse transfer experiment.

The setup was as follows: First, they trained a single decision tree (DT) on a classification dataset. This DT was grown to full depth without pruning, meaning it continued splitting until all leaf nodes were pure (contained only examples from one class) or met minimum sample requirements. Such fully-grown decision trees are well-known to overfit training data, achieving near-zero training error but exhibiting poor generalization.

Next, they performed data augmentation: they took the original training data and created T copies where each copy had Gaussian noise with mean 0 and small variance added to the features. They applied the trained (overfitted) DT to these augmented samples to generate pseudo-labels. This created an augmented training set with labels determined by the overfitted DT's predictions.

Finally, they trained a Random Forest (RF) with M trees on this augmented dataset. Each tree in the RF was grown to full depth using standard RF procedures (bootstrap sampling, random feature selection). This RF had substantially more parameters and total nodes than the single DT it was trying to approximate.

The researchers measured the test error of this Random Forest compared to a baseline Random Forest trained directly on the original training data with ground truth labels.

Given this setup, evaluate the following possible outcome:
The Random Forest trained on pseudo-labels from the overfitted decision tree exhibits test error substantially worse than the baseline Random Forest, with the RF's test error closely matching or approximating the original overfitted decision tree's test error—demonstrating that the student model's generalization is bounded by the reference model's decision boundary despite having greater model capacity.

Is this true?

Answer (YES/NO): NO